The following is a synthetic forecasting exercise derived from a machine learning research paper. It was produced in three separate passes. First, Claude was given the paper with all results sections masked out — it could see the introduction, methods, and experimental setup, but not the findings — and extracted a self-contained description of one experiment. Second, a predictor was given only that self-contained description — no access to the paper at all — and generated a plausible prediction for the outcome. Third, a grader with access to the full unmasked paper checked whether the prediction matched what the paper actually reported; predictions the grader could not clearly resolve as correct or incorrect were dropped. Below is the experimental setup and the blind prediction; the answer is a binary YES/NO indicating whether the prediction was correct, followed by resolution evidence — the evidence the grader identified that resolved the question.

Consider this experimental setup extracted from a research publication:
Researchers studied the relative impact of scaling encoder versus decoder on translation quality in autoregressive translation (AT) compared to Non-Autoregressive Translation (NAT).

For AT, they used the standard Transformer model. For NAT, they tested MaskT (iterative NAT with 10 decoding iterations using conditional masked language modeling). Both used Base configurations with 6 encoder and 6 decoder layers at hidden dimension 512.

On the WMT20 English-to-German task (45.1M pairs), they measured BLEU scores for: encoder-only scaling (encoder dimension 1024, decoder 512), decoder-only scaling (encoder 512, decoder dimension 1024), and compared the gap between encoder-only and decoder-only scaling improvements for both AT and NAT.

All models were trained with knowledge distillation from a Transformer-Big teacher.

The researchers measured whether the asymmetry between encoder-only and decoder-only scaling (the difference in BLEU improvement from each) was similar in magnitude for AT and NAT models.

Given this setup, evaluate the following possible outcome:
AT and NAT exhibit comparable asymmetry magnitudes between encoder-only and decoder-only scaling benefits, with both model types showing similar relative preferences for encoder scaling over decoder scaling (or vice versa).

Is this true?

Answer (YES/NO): NO